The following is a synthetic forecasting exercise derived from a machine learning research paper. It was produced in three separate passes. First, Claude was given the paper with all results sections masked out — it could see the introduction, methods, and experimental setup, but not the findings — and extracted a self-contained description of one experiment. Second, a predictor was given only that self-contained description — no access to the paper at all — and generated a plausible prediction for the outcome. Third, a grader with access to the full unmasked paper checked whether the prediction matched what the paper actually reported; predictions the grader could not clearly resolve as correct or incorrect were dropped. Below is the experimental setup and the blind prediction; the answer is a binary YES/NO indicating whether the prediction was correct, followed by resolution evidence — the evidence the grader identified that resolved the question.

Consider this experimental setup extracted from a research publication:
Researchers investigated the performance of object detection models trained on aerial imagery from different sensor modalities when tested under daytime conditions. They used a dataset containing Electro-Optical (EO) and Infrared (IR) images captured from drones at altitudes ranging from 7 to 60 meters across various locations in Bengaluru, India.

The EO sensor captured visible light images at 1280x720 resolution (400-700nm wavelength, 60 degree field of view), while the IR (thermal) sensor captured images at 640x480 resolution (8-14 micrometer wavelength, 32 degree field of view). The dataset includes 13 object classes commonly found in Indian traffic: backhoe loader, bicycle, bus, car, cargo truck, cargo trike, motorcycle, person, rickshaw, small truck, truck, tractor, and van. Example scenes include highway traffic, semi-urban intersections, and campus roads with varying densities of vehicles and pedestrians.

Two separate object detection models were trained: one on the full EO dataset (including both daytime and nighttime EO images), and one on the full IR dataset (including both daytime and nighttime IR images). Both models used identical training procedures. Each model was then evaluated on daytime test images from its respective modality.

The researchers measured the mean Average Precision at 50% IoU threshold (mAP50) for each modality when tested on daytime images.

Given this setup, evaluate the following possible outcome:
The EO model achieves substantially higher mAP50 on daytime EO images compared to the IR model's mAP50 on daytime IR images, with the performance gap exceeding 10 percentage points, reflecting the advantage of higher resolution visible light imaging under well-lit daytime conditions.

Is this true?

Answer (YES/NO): YES